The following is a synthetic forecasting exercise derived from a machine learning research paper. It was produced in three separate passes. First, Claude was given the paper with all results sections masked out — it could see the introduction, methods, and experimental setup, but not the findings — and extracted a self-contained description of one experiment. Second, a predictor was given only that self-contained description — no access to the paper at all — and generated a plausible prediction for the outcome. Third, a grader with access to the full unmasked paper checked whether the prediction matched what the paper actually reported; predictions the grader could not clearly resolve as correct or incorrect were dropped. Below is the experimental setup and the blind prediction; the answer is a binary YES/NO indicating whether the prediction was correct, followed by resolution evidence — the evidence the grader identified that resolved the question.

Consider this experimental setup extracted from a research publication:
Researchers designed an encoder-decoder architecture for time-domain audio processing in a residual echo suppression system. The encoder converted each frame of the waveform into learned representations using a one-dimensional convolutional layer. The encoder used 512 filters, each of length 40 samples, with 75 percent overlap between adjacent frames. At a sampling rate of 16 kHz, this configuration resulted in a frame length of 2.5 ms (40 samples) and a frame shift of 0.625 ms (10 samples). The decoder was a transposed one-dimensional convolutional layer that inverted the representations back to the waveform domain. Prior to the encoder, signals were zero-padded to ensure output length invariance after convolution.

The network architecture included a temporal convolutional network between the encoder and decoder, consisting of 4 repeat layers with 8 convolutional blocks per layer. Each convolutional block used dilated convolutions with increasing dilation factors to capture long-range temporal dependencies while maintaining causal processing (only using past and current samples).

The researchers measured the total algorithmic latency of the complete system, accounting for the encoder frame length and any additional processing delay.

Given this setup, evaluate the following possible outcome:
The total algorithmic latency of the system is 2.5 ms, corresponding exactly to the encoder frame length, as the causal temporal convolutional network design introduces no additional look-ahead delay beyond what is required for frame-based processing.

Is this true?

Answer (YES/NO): NO